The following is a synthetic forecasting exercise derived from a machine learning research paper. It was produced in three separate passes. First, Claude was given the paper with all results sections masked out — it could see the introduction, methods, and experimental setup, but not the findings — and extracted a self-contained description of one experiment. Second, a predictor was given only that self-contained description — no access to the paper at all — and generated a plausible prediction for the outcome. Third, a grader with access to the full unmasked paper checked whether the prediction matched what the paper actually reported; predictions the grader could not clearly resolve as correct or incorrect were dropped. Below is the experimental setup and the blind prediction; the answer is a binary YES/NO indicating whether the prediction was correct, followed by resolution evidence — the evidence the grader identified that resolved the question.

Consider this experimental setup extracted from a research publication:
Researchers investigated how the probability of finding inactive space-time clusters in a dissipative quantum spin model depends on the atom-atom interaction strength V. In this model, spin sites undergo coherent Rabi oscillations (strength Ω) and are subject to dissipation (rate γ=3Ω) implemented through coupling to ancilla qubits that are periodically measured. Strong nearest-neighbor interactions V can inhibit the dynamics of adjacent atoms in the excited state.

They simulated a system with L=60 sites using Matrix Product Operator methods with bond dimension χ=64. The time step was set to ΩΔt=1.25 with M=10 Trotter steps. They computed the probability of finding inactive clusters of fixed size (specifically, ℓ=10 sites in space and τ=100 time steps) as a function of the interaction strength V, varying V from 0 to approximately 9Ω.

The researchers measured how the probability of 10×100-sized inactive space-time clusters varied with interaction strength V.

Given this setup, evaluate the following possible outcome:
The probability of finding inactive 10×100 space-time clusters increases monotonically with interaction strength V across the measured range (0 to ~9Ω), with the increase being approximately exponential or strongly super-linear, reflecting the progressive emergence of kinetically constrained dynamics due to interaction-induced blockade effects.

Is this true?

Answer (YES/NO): NO